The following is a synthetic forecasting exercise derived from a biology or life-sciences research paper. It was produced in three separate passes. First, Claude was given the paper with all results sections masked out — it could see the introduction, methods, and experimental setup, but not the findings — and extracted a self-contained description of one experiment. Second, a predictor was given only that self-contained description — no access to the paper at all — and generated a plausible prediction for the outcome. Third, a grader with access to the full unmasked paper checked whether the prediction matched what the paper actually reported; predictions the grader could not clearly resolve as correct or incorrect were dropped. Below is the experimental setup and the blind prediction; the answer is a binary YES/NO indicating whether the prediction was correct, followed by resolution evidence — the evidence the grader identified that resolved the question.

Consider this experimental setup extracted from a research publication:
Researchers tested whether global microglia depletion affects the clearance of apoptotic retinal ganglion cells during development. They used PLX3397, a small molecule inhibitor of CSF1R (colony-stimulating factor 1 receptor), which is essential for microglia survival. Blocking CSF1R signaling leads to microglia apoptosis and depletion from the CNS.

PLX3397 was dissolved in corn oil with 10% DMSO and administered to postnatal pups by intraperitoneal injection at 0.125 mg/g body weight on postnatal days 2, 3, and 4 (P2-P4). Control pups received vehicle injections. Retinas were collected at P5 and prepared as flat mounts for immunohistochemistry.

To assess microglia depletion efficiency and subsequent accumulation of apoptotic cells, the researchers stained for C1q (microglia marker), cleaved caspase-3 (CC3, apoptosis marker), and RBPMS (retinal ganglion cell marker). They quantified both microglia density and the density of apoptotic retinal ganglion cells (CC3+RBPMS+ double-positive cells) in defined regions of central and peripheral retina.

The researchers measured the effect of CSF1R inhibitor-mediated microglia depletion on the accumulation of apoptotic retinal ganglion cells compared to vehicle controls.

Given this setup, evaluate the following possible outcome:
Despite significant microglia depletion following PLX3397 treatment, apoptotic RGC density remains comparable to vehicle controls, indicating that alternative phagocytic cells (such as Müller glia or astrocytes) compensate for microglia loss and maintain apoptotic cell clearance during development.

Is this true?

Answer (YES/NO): NO